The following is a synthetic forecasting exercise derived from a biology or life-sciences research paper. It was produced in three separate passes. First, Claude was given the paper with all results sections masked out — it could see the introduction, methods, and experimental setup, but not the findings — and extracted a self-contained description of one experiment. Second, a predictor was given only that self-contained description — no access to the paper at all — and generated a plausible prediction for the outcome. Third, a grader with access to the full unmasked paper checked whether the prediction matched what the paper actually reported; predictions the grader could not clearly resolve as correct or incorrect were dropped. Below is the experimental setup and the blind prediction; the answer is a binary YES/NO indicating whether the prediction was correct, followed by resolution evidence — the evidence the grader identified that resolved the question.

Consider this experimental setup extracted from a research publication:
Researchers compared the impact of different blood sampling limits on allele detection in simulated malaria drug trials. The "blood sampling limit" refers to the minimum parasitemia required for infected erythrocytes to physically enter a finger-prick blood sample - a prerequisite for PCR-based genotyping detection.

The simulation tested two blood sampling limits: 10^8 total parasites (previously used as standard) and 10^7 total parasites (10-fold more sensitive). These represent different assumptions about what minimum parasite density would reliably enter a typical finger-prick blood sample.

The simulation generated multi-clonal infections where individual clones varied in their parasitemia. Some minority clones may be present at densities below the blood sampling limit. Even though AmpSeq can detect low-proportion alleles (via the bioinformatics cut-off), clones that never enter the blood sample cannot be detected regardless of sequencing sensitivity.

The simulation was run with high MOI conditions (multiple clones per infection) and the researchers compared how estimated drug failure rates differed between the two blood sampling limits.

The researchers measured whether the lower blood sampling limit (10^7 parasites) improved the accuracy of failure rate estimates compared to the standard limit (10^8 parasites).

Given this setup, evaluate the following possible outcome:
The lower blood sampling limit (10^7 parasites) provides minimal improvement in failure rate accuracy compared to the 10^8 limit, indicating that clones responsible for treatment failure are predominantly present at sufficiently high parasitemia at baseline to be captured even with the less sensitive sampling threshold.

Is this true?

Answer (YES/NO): YES